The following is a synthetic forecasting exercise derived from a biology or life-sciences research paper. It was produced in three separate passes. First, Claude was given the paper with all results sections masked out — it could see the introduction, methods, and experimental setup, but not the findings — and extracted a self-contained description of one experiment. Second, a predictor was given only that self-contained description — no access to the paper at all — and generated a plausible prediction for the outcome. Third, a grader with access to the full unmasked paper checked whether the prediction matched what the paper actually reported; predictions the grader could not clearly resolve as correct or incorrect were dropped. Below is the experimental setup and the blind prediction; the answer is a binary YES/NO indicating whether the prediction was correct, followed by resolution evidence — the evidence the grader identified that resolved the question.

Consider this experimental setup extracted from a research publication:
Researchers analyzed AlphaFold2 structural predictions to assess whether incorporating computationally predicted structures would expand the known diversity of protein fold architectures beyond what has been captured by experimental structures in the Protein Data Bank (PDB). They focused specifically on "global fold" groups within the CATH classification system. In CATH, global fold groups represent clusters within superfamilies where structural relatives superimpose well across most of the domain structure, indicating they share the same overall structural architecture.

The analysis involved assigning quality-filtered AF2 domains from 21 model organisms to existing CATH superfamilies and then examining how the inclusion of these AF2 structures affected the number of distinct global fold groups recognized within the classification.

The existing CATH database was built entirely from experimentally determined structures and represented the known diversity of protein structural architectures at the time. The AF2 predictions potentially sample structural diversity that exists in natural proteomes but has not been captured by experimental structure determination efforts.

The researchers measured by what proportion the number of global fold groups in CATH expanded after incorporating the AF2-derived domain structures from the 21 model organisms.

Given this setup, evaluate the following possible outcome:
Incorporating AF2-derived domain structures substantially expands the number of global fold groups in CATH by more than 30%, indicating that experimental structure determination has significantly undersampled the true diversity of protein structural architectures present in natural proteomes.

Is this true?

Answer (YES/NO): YES